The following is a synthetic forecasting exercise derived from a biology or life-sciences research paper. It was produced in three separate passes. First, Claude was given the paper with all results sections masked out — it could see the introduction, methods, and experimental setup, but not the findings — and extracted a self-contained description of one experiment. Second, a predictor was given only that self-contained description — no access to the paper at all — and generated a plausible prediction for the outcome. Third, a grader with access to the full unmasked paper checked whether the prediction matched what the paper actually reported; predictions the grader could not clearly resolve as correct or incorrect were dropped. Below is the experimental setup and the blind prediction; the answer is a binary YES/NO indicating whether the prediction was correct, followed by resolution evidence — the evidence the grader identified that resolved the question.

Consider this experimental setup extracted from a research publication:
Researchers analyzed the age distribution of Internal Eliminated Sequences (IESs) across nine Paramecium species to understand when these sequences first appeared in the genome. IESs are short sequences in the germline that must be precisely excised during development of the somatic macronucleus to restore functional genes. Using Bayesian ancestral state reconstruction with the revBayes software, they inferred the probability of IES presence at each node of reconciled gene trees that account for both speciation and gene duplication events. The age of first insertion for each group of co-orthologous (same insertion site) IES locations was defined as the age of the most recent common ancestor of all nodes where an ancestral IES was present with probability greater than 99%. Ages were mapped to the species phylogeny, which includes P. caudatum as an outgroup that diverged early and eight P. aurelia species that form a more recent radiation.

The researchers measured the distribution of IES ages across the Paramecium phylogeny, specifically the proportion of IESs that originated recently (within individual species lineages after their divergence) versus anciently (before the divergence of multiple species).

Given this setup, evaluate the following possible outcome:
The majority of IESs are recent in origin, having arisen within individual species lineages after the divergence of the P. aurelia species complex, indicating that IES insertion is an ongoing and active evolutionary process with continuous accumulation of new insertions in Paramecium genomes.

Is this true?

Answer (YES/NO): NO